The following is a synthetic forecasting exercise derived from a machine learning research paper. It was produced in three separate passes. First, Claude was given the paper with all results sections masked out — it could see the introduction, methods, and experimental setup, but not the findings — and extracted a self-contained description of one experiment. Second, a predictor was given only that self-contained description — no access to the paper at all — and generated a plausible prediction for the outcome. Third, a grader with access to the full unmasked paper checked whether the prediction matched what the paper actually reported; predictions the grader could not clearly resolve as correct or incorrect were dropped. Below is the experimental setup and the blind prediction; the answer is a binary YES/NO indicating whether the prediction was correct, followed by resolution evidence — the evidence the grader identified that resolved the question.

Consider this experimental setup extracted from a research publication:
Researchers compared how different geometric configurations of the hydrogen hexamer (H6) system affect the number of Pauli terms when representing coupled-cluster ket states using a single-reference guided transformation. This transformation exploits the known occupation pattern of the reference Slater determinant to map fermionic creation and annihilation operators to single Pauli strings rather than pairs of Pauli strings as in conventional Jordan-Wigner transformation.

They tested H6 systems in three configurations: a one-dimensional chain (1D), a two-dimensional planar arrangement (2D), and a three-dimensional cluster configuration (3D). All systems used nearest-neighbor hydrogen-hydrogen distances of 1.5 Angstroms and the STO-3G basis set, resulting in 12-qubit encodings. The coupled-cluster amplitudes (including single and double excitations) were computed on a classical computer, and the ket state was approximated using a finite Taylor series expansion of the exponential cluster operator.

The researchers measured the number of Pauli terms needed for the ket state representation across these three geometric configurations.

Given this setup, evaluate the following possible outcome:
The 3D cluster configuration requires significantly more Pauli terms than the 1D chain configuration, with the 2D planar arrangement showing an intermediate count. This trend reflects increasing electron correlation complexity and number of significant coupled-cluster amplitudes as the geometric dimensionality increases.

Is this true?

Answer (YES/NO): NO